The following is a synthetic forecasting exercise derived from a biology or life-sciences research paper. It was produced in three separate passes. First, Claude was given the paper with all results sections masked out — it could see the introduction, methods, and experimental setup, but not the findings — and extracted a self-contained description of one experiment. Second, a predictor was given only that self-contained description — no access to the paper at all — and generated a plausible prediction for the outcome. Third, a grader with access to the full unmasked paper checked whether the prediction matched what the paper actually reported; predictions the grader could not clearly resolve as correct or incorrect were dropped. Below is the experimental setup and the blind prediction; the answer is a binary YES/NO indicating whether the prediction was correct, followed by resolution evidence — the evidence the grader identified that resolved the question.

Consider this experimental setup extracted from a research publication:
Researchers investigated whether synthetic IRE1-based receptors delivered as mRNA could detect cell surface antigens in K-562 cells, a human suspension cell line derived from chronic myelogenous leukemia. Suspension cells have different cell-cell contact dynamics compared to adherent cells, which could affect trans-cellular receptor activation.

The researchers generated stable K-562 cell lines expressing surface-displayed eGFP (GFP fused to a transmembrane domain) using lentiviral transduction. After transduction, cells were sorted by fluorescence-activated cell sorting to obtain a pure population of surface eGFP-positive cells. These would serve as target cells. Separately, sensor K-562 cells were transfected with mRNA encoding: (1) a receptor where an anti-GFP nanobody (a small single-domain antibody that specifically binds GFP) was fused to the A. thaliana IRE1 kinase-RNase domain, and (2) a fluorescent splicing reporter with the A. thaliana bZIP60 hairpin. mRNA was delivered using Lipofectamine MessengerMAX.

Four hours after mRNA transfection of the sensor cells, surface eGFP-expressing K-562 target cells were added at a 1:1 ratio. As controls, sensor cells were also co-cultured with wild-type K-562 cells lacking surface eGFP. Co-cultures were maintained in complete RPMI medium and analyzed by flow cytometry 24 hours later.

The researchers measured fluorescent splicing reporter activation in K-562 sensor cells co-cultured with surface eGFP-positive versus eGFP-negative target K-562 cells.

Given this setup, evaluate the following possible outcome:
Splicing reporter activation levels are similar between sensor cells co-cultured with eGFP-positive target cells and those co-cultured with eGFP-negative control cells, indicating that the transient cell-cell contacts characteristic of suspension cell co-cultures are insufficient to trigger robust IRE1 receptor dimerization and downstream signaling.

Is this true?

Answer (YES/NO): NO